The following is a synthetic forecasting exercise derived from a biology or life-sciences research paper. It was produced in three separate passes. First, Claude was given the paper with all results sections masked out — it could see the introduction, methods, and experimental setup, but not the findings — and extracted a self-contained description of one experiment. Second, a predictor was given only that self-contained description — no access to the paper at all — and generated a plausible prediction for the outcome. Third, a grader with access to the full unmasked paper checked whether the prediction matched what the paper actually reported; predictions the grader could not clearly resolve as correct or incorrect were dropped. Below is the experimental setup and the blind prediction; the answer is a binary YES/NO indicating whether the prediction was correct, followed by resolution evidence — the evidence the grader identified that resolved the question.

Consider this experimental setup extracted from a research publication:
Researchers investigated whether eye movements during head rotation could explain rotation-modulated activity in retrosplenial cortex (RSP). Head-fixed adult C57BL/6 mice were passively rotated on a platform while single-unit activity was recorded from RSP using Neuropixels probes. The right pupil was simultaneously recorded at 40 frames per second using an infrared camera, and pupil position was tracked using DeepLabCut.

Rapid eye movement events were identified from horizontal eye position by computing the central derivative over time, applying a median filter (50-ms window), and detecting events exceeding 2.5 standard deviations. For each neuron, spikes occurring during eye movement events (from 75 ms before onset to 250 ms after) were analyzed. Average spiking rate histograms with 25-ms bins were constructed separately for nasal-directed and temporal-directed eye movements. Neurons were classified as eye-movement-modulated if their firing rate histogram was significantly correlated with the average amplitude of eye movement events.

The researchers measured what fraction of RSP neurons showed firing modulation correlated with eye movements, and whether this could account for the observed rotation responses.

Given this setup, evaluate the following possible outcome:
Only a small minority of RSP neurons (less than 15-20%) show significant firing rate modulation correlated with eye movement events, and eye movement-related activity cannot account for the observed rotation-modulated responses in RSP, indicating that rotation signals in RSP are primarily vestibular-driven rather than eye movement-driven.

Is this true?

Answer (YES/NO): YES